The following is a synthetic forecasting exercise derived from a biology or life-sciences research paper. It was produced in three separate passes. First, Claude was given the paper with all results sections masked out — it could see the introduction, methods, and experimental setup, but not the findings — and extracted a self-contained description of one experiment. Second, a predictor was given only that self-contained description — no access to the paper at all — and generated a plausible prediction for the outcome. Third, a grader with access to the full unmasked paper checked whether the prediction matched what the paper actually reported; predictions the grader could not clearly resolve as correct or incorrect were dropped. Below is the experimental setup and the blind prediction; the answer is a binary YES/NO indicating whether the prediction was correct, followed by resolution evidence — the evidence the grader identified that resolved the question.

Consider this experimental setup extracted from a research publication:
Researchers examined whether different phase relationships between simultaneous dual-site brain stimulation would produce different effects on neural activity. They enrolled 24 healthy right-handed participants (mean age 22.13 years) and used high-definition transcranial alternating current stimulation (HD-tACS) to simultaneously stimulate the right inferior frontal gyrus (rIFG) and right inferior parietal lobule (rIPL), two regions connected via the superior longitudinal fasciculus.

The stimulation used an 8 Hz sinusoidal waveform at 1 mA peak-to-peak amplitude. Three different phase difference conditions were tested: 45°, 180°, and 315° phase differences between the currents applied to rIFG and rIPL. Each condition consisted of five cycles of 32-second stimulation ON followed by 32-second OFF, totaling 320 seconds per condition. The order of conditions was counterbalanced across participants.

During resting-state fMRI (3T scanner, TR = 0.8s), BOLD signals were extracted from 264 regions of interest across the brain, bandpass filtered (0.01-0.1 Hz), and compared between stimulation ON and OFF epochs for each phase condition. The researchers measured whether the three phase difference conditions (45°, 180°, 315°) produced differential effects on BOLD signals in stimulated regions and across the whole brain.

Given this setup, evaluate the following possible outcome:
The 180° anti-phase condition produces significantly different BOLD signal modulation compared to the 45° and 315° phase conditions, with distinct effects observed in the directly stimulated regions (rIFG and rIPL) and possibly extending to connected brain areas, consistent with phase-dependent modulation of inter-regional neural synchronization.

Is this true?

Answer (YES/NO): YES